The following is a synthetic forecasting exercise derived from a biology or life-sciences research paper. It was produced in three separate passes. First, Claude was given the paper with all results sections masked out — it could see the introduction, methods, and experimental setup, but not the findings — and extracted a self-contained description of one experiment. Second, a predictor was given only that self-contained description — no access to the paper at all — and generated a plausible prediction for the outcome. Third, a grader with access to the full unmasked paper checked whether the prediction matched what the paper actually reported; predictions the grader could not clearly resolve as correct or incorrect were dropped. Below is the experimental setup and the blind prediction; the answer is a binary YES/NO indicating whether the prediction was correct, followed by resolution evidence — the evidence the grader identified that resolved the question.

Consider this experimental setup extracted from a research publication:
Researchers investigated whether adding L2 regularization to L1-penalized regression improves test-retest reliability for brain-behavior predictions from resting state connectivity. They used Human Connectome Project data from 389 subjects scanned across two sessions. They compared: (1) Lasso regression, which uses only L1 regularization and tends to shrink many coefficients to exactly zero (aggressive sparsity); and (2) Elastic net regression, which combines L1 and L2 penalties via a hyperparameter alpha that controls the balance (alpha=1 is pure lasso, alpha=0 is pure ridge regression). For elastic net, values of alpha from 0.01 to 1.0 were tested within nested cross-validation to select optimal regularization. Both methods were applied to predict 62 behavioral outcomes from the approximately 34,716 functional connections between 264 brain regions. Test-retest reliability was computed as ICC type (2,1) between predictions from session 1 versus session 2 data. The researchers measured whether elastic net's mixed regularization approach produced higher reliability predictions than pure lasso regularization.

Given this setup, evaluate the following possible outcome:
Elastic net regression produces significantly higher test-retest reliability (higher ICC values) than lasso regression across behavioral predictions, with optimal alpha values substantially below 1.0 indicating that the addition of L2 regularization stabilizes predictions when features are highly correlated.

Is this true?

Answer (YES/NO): NO